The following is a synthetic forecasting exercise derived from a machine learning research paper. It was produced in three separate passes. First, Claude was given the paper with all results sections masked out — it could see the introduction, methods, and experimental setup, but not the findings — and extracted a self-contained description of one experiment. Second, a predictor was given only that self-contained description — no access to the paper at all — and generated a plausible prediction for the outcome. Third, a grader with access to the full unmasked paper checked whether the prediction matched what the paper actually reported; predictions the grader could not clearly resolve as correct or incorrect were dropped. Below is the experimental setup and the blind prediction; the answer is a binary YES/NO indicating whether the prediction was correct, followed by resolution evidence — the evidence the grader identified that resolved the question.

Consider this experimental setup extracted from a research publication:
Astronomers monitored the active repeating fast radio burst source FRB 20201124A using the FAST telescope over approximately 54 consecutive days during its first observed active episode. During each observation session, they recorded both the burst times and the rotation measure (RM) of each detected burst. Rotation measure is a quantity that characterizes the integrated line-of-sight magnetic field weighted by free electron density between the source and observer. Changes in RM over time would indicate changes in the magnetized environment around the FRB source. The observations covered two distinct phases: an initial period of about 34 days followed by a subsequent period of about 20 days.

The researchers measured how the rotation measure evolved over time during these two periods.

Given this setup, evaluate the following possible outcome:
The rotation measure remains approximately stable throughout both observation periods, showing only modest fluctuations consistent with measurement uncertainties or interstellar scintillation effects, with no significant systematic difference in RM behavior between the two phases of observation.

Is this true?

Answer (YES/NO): NO